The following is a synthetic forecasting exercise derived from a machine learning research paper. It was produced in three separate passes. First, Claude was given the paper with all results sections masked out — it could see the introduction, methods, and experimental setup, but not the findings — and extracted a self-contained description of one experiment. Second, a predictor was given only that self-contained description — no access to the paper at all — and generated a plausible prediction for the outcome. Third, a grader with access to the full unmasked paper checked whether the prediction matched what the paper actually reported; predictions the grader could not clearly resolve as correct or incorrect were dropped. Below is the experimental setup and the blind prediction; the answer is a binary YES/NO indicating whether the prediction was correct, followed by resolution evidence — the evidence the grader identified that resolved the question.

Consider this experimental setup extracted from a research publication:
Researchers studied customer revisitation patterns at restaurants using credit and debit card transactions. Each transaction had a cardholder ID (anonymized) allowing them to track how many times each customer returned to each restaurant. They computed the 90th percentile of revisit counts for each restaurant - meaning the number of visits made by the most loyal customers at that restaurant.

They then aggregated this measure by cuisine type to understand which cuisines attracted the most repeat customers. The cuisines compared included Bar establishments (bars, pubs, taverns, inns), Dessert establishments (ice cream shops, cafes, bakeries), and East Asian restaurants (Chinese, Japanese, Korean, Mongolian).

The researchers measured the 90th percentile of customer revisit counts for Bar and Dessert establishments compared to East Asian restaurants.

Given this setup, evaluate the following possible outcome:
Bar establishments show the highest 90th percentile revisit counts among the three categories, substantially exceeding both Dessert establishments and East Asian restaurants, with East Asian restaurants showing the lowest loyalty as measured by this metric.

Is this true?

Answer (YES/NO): NO